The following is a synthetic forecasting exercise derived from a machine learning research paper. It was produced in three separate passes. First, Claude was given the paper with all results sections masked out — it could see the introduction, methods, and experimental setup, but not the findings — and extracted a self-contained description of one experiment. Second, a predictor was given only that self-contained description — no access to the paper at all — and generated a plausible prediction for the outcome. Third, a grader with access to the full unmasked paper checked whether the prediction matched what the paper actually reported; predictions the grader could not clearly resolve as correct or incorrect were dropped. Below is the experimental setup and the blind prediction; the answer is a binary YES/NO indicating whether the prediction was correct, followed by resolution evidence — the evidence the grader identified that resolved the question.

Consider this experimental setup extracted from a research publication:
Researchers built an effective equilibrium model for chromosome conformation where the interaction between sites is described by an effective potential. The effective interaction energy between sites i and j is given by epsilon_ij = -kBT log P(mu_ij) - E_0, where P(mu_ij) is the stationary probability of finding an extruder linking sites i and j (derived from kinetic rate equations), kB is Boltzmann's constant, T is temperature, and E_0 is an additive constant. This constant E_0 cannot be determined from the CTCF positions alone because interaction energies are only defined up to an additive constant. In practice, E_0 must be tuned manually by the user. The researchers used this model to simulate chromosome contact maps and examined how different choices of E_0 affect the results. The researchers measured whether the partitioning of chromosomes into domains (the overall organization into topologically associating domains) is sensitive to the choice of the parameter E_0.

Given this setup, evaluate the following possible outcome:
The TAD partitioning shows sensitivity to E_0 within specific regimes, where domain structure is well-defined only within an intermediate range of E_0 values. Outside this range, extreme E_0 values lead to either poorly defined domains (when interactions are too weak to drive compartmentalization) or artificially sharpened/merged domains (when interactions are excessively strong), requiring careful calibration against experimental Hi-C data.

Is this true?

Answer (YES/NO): NO